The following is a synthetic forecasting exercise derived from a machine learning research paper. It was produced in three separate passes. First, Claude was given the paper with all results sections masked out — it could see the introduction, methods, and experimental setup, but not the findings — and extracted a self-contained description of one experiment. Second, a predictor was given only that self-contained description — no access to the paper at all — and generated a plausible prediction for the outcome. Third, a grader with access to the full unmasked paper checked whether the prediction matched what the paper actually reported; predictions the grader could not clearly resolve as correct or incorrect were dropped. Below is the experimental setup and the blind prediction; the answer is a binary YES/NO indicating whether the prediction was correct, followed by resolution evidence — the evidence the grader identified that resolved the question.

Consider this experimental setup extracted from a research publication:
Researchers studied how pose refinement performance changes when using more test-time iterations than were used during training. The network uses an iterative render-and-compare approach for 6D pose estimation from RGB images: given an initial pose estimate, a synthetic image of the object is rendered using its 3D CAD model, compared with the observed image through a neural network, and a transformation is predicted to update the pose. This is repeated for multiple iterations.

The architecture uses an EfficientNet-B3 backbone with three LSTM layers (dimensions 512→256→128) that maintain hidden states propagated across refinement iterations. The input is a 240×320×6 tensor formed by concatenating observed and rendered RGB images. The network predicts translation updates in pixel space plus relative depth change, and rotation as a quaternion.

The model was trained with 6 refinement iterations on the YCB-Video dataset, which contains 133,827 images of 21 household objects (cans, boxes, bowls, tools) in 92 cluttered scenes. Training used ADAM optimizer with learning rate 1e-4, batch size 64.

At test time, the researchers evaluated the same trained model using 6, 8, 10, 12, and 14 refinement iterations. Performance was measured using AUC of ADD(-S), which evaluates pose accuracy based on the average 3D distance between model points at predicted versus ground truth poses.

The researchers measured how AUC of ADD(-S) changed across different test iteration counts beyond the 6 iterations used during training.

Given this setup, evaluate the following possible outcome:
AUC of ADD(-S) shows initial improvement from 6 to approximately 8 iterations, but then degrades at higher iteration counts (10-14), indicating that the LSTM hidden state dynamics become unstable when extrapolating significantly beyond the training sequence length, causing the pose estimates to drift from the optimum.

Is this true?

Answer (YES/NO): NO